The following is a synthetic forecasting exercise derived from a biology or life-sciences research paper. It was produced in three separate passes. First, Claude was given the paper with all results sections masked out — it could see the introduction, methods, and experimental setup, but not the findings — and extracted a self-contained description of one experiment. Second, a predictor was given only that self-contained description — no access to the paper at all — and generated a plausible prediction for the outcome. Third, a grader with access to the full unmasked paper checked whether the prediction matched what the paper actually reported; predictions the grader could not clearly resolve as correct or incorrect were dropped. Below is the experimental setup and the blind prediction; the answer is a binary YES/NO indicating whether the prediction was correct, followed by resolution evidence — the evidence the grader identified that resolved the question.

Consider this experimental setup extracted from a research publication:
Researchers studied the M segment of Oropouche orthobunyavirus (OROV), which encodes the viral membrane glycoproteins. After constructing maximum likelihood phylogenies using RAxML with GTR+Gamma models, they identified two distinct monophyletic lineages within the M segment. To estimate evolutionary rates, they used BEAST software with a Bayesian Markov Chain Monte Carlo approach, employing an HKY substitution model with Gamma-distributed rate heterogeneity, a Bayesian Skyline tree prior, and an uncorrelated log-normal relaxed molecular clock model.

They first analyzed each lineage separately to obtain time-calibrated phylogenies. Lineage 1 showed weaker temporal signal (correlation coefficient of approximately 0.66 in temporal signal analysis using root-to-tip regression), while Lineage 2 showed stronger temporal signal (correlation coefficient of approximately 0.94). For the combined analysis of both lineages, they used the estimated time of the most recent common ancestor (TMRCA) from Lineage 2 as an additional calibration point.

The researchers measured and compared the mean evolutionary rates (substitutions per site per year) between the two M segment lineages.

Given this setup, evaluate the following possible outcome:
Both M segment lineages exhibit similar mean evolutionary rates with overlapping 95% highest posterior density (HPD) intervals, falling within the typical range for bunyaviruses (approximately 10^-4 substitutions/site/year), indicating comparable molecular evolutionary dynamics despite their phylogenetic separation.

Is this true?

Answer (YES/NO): NO